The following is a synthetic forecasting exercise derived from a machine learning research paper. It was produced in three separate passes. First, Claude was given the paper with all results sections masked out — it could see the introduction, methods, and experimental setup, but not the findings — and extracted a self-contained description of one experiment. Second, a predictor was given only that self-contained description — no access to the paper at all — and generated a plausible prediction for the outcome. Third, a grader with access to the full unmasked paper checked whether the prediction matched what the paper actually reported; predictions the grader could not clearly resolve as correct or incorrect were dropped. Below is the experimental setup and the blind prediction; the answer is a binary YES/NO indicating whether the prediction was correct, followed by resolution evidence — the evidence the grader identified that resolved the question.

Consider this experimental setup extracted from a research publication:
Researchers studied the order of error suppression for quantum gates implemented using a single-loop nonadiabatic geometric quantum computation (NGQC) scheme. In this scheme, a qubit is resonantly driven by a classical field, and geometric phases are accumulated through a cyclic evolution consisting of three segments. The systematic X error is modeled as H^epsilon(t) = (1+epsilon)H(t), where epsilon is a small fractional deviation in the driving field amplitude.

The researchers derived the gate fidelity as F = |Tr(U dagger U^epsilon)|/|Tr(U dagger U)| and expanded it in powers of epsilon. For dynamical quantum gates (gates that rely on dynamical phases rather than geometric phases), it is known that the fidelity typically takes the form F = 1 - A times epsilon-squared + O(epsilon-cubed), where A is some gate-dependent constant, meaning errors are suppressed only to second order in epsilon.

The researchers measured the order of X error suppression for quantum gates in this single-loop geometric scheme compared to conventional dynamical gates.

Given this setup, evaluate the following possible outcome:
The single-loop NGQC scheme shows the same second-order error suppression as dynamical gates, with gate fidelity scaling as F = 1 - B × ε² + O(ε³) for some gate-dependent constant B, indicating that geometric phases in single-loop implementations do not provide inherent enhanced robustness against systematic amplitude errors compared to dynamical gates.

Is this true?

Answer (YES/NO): YES